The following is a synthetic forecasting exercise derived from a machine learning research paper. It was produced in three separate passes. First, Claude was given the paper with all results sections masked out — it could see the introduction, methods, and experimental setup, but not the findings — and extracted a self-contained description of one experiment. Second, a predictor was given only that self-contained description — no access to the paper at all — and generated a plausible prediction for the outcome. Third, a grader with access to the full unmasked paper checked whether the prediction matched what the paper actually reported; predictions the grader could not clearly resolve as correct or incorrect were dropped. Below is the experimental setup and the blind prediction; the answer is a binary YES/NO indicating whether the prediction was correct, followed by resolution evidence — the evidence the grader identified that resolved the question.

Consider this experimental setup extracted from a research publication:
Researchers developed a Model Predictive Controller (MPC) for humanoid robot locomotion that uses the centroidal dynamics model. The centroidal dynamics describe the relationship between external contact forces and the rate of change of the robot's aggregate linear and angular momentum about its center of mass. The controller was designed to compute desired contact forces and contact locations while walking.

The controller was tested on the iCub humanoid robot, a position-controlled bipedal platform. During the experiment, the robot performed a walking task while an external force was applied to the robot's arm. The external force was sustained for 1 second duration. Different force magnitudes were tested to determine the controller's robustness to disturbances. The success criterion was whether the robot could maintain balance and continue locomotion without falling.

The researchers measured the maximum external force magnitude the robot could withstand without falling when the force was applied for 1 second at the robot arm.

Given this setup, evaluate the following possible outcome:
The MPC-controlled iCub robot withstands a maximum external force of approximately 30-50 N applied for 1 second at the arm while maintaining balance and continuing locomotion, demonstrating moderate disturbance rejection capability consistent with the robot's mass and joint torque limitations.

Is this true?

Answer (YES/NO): YES